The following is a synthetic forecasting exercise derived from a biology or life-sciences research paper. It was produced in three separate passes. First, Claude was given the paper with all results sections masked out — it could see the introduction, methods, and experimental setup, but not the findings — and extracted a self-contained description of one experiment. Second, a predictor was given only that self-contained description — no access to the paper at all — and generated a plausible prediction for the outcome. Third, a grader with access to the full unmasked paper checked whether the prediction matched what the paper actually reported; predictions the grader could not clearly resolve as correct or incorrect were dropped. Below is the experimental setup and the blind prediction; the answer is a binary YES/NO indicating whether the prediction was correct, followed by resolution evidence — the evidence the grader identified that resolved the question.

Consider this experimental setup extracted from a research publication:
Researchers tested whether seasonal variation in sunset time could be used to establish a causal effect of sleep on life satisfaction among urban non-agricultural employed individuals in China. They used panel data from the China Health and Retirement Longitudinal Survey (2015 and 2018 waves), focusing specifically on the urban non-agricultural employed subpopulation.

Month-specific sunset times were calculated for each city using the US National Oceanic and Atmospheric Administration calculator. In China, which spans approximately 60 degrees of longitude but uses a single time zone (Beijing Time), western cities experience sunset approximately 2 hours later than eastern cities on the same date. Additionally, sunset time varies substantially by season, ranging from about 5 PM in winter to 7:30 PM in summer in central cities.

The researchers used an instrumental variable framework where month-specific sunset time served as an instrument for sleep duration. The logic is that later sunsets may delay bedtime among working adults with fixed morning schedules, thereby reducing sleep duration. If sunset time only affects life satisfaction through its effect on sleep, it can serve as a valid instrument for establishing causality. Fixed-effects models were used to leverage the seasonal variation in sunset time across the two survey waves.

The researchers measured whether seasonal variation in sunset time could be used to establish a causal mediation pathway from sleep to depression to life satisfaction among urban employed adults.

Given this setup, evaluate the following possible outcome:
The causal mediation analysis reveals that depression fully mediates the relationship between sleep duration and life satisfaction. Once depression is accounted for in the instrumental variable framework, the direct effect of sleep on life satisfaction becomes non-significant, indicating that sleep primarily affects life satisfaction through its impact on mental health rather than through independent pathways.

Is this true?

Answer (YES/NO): NO